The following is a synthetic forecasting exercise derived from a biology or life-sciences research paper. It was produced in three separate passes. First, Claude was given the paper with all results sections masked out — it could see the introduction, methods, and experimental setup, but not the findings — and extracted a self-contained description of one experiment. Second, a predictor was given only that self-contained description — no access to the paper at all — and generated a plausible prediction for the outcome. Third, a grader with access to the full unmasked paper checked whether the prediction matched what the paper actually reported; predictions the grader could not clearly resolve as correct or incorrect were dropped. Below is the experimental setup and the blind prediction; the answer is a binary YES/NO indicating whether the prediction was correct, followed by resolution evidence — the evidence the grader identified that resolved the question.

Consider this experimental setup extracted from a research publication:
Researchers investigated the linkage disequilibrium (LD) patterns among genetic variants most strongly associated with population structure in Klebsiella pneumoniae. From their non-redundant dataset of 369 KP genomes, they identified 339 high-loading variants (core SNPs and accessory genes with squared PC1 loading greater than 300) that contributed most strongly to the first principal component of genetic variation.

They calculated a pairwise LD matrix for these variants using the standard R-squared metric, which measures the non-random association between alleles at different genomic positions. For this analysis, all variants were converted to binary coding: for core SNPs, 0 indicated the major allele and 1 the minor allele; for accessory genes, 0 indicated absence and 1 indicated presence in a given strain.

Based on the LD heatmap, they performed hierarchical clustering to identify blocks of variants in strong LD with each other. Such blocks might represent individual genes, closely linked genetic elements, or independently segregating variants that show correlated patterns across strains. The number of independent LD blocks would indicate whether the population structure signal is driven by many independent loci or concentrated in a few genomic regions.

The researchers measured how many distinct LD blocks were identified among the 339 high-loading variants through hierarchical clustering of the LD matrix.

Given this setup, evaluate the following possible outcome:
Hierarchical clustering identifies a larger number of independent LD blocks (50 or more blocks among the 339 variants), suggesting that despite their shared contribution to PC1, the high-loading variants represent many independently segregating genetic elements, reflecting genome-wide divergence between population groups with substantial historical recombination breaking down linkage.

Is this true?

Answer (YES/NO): NO